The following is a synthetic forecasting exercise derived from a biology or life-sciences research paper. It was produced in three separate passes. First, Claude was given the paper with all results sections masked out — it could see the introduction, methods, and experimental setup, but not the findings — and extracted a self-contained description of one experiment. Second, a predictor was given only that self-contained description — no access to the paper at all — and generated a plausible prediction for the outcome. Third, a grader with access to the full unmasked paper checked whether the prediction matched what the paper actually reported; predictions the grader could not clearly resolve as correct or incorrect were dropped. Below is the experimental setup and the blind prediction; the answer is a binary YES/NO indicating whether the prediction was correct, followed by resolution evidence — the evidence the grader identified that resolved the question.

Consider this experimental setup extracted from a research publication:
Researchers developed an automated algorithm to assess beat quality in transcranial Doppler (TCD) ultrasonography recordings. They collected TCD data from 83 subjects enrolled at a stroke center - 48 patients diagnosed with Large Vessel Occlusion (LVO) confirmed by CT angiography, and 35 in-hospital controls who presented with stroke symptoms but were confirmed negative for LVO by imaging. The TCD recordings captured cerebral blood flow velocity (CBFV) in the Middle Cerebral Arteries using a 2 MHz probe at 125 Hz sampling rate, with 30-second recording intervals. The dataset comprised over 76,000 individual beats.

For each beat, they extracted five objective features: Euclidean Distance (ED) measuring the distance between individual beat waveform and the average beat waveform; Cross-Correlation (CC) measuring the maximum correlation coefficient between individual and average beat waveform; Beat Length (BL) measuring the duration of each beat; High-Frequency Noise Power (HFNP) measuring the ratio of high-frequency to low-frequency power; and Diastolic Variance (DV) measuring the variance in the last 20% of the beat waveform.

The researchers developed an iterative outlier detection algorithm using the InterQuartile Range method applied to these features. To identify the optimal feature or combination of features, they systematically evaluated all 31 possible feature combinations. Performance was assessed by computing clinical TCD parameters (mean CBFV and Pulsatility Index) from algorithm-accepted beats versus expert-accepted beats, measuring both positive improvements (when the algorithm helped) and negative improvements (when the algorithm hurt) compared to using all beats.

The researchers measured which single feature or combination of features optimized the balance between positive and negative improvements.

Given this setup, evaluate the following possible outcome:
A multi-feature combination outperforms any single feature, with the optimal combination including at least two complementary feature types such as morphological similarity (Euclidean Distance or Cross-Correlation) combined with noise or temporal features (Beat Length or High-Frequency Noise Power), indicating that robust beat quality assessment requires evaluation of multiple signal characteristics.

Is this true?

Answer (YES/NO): NO